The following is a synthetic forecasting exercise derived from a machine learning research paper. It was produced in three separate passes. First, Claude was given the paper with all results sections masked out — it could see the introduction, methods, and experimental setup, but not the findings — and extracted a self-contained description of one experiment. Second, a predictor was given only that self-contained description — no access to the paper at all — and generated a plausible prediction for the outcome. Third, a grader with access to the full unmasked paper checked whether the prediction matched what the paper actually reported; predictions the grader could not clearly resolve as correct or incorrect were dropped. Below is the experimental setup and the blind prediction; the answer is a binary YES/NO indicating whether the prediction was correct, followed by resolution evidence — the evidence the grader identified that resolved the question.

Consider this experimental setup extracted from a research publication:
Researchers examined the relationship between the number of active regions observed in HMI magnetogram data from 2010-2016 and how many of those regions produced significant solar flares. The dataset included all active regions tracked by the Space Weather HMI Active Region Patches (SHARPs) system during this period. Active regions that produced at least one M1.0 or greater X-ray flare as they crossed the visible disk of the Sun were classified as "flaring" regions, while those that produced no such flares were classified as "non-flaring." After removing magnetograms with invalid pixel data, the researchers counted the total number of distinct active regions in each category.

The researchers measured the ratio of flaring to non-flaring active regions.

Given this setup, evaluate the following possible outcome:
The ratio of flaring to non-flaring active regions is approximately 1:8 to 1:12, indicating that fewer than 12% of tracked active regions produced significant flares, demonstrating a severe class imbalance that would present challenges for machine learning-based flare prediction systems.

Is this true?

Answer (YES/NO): NO